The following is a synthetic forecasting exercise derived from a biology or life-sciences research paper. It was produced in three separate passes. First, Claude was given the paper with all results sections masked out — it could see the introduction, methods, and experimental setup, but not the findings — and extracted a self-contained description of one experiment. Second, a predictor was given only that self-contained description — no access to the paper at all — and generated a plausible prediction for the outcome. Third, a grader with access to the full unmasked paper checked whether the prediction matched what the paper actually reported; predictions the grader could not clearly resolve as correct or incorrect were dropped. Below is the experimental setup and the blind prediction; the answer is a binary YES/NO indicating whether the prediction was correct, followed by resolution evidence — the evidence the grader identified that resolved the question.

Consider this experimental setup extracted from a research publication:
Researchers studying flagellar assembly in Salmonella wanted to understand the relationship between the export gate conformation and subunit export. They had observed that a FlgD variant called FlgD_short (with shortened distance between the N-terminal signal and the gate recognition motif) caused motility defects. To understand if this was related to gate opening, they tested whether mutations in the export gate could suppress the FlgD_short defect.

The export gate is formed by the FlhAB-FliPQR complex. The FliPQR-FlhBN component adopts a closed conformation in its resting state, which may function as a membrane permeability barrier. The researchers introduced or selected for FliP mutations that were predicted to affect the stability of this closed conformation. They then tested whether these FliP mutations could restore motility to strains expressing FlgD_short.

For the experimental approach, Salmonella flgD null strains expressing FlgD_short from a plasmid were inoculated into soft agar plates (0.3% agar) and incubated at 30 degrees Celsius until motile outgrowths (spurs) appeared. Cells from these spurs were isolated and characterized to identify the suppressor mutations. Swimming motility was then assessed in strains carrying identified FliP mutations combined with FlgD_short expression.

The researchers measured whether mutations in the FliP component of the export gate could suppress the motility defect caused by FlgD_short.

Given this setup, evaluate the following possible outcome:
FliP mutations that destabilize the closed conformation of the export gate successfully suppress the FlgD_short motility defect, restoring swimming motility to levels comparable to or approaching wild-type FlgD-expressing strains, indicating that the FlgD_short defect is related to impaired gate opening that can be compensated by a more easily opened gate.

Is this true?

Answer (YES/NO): NO